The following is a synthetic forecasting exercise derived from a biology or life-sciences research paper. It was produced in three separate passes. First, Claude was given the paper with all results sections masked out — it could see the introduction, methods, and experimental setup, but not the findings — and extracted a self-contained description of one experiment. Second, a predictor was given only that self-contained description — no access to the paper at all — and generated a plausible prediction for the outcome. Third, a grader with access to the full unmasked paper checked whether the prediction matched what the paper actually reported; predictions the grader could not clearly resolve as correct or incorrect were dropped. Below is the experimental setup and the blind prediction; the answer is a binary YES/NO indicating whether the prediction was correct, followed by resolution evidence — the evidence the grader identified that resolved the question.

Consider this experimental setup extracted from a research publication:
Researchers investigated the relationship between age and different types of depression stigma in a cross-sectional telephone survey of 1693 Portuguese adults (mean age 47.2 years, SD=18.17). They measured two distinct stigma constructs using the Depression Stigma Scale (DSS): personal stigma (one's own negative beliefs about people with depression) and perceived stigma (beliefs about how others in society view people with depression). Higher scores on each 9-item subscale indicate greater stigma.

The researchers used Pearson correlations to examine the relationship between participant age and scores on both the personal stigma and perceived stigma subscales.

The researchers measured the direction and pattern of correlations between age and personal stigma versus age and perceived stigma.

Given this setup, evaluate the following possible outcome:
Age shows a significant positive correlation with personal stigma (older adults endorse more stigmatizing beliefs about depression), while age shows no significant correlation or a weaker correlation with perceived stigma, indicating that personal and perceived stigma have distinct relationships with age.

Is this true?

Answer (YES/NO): NO